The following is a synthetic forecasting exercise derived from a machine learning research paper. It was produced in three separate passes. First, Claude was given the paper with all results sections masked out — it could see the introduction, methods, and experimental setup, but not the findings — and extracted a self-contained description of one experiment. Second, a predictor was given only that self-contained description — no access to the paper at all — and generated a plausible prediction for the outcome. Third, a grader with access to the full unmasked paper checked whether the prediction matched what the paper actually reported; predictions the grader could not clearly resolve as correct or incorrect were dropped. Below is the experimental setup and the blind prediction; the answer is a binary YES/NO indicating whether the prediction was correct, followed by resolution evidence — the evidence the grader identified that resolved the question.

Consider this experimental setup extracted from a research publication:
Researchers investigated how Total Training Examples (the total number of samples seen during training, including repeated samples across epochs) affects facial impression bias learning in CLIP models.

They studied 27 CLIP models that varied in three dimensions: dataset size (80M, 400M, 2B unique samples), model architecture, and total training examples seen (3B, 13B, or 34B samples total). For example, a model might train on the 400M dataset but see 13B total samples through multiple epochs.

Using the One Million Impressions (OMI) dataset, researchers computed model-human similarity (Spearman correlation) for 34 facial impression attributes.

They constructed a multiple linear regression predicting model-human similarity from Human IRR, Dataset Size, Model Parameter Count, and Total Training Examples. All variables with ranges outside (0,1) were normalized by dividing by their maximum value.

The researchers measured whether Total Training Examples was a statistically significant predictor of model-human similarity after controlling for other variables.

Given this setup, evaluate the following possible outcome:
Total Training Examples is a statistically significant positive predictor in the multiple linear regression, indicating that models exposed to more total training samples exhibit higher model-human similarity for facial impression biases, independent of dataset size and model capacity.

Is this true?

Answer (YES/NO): NO